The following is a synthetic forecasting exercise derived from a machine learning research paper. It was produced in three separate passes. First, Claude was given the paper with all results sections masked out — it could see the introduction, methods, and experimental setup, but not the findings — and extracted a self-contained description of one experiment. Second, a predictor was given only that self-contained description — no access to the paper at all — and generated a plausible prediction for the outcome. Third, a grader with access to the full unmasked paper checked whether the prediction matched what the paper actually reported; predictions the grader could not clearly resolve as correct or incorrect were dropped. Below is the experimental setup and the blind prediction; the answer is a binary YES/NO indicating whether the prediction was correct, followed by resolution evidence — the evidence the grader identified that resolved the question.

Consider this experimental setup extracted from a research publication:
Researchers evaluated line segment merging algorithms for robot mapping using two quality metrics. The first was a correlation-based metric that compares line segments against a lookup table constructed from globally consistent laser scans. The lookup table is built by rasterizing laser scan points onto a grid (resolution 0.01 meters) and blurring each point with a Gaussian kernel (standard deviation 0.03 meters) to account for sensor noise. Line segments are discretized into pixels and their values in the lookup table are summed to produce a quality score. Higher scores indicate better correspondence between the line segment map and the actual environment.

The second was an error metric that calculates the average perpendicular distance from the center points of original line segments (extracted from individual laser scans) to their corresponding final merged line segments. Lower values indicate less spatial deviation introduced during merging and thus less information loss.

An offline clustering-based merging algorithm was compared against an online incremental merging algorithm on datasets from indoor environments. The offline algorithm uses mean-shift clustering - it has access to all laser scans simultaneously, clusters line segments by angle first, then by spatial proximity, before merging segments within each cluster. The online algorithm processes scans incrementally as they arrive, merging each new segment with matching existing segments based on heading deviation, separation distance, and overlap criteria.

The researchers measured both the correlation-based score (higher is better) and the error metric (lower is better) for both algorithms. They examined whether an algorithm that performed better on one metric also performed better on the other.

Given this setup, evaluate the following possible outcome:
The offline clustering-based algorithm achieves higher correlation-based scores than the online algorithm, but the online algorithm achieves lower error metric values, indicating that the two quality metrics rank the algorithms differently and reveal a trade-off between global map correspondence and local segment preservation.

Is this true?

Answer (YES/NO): NO